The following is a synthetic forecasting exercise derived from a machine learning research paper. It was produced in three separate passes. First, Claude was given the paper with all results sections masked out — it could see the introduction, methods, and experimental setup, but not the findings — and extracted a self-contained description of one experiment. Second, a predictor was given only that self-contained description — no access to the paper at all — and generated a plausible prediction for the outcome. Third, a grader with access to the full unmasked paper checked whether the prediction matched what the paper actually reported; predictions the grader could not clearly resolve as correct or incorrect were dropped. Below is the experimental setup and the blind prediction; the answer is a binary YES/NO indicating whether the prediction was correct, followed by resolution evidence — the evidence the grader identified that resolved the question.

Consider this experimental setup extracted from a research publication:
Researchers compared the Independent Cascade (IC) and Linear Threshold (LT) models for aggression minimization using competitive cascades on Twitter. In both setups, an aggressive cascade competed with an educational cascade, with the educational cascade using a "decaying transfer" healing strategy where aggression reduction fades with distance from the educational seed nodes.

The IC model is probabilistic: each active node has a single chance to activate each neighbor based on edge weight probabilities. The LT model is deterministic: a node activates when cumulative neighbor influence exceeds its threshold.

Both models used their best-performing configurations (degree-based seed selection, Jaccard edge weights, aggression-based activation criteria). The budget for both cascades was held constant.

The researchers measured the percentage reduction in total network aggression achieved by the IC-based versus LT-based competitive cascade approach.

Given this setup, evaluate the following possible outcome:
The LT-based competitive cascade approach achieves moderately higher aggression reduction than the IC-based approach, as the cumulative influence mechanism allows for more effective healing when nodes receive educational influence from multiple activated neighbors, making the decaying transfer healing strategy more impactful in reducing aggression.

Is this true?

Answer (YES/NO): NO